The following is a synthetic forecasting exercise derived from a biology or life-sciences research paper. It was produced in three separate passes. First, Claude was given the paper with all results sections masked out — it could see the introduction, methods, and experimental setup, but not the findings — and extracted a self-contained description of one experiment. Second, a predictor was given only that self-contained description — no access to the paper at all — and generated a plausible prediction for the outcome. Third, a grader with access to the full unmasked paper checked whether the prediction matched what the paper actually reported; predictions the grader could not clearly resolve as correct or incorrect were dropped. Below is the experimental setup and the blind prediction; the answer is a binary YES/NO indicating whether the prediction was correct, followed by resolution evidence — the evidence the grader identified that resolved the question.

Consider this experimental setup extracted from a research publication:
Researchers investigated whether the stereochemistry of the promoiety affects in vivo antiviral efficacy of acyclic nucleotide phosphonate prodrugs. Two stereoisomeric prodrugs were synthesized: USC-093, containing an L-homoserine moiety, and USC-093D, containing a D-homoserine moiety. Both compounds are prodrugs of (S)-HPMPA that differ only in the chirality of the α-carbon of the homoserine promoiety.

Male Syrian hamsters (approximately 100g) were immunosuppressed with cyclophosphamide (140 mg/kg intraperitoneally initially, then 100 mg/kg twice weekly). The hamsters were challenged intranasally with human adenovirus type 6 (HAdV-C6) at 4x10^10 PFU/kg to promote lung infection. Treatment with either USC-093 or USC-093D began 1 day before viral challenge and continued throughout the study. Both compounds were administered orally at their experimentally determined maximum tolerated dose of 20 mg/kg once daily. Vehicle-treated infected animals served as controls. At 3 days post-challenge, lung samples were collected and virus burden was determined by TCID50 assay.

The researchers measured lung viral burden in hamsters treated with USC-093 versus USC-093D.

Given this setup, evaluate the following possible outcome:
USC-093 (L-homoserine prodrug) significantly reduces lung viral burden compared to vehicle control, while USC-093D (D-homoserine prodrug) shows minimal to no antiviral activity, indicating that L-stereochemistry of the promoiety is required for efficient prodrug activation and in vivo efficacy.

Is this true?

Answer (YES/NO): NO